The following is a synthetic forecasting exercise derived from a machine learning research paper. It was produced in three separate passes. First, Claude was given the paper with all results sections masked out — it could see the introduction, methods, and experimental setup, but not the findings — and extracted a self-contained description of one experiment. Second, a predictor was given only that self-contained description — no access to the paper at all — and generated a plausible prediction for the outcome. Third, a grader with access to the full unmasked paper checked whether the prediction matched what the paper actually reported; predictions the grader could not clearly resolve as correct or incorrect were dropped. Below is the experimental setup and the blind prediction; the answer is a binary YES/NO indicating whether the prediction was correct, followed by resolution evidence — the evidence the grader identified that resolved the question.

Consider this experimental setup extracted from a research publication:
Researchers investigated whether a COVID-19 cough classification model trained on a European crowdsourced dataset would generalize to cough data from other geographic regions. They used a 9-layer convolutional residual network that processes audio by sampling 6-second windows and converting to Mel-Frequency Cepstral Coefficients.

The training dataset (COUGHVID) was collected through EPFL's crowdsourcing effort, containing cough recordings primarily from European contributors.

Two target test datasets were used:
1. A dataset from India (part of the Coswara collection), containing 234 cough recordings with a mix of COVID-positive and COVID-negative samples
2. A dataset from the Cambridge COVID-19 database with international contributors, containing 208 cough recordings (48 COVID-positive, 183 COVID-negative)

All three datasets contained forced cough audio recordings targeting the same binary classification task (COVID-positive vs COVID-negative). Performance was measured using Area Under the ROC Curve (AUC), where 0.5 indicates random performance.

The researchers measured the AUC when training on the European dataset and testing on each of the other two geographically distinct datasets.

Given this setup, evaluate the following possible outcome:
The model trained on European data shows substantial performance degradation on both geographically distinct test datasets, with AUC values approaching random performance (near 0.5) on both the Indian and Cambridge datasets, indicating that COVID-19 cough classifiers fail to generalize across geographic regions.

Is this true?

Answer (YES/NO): NO